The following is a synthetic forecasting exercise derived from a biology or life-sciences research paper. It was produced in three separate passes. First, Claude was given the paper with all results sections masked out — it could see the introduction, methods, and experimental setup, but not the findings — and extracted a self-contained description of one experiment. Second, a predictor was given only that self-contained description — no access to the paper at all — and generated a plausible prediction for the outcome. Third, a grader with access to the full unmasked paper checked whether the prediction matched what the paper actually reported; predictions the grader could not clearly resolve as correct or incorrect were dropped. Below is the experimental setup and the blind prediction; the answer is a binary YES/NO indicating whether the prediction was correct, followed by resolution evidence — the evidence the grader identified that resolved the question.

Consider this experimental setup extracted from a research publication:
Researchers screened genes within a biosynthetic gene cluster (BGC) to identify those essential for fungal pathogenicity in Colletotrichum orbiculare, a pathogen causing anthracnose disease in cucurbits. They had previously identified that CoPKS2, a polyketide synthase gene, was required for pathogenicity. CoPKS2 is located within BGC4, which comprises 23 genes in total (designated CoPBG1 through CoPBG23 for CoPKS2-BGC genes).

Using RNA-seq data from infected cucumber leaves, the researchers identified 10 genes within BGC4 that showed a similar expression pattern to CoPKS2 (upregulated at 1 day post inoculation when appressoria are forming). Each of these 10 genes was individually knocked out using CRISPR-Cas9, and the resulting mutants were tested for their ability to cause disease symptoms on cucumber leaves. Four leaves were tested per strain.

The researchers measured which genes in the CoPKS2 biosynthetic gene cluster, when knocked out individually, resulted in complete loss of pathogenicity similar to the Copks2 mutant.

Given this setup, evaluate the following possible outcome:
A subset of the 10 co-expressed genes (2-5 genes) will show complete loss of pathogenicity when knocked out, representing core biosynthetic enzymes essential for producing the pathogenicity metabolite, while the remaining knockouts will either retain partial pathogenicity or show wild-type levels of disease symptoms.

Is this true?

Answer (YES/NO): NO